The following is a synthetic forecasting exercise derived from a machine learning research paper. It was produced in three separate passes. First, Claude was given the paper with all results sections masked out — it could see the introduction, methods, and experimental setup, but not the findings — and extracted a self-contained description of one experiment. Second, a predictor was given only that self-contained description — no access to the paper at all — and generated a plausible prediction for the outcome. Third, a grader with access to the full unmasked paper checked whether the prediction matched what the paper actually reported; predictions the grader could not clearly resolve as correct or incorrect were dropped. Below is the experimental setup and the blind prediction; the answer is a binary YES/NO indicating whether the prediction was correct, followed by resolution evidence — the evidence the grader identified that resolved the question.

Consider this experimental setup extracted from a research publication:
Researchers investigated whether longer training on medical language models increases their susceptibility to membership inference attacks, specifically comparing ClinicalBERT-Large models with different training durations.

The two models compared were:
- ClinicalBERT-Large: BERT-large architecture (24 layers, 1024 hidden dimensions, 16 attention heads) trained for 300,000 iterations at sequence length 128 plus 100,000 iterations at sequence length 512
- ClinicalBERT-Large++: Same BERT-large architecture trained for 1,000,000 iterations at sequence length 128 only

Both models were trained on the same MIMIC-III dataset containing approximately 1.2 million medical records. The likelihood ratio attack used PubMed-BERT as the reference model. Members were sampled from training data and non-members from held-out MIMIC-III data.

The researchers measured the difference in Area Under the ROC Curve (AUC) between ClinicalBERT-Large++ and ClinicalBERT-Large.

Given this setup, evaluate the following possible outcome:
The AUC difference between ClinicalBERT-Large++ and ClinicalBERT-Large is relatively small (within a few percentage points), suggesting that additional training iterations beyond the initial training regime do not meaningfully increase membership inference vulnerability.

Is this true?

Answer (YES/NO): YES